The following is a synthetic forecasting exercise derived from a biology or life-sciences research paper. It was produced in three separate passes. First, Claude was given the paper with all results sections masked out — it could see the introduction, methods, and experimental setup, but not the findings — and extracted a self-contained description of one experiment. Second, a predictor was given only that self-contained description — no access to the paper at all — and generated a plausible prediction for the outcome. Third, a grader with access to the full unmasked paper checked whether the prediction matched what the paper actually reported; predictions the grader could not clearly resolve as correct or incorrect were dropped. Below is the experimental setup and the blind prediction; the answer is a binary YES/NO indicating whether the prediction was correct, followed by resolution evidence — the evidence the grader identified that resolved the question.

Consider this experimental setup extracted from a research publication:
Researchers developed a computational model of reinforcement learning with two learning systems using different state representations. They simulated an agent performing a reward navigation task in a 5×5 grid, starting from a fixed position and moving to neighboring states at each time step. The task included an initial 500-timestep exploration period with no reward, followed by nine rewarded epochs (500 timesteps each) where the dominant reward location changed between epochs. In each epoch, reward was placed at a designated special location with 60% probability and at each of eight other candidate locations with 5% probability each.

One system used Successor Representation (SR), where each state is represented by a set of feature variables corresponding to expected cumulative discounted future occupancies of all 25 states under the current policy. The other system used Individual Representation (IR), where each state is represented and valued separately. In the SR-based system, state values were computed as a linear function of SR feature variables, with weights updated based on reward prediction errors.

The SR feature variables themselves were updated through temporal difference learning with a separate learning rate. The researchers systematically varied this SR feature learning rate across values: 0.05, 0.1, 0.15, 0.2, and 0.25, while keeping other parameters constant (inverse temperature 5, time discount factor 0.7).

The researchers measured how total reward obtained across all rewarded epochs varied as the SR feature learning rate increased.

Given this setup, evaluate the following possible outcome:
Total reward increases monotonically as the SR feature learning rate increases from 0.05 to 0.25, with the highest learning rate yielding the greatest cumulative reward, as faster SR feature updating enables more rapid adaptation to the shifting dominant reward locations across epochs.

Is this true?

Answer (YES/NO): NO